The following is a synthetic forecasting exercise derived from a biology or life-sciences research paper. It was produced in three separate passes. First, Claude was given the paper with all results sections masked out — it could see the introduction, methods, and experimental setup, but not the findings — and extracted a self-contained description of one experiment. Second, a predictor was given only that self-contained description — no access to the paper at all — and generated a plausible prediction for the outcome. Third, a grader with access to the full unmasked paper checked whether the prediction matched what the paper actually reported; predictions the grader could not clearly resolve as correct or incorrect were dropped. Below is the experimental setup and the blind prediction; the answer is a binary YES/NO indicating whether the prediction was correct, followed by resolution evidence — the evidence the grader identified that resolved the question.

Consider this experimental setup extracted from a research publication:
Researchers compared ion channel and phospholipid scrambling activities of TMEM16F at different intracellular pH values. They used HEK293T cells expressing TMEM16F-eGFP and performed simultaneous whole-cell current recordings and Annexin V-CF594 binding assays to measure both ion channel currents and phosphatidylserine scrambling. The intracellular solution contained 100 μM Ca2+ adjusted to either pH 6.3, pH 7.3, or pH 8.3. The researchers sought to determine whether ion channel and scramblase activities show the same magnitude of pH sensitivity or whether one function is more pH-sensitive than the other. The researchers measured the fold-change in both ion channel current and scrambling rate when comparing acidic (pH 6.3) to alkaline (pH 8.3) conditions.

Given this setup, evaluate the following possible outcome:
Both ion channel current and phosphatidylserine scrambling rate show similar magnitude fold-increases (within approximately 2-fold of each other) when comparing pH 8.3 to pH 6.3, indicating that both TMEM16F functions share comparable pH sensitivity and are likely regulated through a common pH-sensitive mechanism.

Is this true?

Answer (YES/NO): YES